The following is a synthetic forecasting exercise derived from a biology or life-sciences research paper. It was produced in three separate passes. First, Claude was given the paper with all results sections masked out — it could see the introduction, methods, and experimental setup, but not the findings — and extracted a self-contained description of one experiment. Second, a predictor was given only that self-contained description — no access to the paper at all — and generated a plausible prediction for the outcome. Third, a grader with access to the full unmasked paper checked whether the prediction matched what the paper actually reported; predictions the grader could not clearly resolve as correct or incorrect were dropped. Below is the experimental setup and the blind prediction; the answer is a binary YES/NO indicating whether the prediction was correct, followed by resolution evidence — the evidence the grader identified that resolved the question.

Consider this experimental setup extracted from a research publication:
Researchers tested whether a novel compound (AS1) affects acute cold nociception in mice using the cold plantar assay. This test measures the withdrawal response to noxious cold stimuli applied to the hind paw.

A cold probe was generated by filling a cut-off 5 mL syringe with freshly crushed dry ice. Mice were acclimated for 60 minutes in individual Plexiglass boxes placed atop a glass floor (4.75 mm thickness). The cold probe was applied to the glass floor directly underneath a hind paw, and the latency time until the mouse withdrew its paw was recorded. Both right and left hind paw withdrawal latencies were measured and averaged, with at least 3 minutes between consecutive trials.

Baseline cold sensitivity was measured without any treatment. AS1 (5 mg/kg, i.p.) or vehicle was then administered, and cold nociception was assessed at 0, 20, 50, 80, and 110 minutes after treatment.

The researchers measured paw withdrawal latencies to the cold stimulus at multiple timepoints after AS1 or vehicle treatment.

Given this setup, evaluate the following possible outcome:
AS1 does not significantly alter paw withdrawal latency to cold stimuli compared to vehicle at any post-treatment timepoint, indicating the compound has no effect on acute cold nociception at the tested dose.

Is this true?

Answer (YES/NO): YES